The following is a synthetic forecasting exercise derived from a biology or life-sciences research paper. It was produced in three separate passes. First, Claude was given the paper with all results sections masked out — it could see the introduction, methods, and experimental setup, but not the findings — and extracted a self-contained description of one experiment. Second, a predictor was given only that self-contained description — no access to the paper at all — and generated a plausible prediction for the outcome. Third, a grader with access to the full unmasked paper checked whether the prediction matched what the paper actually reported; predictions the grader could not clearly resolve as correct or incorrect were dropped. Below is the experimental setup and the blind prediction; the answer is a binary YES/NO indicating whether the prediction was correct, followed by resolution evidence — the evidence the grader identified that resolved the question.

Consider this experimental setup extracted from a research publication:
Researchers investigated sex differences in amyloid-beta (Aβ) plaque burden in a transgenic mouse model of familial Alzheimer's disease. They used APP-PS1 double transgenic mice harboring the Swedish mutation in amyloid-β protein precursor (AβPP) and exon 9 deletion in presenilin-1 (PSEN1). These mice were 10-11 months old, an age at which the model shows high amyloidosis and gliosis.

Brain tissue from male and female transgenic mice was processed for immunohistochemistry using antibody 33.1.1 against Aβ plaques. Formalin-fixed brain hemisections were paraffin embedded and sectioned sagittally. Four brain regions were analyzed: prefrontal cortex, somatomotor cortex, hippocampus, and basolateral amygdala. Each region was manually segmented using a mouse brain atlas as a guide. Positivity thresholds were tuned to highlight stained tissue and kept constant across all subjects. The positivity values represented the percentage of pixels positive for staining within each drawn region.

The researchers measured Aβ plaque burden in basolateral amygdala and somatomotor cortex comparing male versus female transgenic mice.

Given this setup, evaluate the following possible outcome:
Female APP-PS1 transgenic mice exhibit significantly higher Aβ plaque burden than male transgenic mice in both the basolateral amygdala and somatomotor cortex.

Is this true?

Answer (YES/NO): YES